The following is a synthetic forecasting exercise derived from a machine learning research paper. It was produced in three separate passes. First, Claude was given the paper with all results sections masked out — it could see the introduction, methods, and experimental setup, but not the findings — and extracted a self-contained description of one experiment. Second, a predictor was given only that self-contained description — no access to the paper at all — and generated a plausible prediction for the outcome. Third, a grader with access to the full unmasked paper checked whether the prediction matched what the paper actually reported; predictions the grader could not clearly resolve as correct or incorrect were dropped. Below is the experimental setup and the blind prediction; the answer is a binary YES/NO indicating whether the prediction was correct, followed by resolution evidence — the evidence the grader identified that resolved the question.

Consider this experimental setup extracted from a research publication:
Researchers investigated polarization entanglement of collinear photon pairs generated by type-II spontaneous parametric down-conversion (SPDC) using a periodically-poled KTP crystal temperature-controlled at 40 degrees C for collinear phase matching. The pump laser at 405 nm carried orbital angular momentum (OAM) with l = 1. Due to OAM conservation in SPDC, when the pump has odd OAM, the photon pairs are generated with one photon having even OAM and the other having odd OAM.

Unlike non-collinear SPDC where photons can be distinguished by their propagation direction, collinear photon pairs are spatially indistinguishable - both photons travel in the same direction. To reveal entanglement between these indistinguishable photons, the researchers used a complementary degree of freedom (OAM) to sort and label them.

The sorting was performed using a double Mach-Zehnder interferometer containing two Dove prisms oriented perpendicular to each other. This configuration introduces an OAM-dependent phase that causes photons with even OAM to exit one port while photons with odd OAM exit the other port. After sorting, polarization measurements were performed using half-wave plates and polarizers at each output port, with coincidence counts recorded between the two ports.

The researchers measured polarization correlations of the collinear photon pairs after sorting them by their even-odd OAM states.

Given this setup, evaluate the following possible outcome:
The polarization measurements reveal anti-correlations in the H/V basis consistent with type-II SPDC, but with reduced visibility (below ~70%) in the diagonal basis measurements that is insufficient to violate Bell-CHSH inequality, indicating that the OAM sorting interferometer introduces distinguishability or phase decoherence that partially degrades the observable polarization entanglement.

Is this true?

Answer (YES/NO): NO